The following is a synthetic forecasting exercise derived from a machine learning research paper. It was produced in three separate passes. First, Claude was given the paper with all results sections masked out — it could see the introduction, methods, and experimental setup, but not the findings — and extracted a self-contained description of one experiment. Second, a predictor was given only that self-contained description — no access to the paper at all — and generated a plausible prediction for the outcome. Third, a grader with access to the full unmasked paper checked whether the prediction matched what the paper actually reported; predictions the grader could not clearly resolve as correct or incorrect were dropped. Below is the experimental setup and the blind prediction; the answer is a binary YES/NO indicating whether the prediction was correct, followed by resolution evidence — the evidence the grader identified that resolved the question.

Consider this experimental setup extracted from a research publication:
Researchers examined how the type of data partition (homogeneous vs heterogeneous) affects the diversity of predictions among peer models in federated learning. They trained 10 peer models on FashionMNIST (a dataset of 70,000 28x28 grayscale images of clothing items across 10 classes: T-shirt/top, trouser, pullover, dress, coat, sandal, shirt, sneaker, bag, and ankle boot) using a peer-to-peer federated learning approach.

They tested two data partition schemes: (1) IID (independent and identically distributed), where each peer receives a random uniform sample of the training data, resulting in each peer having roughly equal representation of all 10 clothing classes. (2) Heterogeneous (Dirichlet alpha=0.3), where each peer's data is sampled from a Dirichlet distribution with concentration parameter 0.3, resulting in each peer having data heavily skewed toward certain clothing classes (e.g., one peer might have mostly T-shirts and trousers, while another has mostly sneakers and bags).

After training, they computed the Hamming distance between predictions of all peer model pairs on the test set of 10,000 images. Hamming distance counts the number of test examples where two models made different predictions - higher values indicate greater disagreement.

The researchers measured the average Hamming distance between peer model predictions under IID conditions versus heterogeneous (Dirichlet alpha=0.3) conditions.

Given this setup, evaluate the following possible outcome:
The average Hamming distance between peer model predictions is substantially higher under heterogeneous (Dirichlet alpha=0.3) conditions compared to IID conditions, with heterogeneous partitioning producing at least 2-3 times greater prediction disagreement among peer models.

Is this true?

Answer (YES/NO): YES